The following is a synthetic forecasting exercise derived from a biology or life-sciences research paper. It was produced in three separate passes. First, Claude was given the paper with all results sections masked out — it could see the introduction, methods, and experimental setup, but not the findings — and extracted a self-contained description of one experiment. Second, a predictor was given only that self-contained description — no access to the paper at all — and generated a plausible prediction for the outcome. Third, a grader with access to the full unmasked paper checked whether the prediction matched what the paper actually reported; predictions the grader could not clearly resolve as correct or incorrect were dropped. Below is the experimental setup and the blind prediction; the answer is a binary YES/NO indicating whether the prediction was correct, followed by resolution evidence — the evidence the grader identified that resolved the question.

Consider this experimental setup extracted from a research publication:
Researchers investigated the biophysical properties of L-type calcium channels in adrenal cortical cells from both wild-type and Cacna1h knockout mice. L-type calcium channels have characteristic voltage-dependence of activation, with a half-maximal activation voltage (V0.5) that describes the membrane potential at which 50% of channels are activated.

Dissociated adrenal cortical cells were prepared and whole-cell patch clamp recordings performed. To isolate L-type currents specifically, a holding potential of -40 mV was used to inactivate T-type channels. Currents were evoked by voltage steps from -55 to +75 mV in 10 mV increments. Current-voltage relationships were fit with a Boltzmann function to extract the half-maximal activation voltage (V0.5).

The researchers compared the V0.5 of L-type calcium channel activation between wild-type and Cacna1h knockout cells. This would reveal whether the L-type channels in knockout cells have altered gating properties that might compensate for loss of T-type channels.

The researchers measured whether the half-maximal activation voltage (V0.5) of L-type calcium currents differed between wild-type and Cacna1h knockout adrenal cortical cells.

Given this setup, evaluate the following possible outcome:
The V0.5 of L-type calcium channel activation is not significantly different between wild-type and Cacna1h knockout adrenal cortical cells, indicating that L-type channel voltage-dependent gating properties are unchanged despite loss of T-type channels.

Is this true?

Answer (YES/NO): YES